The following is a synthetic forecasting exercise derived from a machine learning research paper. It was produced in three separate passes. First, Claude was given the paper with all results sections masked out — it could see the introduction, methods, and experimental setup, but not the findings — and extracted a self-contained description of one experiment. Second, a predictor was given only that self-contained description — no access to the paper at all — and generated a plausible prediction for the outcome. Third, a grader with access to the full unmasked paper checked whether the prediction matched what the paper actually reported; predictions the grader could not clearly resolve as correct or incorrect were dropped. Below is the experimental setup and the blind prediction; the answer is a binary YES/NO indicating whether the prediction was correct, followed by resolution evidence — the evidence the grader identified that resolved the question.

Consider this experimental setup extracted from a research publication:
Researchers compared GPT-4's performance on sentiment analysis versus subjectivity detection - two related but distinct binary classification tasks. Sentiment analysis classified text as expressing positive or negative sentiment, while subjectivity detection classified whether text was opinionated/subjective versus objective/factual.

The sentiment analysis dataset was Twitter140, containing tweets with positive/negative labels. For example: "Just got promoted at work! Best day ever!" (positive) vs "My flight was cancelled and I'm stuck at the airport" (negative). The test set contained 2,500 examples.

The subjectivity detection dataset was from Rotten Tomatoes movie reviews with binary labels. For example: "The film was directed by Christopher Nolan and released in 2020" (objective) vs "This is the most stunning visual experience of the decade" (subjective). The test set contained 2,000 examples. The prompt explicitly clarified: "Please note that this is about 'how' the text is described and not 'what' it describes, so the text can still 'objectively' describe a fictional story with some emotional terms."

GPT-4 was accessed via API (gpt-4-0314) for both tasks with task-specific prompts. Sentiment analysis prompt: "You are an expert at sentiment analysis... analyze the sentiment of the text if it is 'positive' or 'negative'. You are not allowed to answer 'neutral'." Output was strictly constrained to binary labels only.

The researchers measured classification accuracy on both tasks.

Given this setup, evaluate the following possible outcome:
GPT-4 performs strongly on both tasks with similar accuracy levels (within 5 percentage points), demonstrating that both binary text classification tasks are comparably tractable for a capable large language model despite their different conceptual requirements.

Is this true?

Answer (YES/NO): NO